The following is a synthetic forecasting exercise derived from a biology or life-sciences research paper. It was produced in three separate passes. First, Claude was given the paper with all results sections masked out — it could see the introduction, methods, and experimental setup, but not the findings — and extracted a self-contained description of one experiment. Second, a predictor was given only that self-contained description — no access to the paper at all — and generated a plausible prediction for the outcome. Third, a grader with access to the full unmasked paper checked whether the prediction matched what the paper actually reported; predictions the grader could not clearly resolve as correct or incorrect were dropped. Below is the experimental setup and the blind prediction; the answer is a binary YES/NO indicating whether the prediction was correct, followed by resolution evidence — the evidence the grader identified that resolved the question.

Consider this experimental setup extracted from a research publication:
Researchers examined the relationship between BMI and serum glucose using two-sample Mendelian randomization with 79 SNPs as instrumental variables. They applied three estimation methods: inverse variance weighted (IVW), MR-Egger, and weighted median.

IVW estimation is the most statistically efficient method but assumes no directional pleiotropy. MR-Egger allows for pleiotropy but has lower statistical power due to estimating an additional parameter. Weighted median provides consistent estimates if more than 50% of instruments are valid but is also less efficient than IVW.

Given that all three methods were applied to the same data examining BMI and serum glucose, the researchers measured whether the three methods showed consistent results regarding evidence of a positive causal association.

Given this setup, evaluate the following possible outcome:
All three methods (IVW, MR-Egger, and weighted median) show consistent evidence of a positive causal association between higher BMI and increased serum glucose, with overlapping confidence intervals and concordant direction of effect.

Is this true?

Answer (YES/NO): NO